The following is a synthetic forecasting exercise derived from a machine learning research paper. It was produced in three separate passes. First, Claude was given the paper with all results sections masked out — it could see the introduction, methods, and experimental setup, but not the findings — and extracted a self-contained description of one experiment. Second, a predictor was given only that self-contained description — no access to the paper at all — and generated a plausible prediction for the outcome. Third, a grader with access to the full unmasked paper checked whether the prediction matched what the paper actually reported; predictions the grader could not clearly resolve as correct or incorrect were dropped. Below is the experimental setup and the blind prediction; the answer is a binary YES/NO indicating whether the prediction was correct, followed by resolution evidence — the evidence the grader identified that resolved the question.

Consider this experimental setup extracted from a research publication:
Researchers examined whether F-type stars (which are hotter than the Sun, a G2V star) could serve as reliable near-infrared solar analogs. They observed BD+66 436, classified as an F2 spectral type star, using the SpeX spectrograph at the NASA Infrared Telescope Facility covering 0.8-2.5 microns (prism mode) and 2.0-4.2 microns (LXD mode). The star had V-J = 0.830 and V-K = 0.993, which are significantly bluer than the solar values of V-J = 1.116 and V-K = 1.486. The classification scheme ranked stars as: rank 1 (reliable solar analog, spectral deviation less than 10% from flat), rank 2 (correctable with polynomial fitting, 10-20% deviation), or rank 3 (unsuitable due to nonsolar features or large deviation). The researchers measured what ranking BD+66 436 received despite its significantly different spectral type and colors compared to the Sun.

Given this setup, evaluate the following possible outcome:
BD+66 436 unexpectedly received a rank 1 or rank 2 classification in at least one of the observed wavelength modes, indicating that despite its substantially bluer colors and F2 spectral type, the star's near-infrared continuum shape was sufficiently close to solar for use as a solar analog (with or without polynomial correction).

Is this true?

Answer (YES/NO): YES